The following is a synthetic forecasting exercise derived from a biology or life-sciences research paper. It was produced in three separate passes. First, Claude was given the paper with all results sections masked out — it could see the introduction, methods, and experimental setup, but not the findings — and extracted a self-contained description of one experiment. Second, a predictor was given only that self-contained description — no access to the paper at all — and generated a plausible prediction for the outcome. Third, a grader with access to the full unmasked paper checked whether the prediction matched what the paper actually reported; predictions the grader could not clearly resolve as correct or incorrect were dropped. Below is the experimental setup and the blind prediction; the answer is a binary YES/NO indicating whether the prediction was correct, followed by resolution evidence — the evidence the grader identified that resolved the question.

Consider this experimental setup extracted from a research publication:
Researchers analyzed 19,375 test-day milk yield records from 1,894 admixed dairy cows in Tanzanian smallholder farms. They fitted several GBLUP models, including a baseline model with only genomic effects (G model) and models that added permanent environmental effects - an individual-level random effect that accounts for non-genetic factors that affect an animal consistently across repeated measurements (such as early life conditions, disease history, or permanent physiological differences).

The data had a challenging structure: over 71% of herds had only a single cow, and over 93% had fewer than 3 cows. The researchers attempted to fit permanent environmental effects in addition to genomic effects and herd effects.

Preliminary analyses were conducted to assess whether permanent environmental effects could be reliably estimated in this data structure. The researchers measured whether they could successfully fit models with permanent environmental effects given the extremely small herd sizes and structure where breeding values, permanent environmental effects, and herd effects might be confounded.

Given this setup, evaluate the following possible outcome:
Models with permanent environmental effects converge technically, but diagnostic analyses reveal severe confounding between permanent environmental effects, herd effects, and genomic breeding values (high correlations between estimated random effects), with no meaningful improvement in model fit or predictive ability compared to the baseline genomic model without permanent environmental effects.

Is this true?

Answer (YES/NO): NO